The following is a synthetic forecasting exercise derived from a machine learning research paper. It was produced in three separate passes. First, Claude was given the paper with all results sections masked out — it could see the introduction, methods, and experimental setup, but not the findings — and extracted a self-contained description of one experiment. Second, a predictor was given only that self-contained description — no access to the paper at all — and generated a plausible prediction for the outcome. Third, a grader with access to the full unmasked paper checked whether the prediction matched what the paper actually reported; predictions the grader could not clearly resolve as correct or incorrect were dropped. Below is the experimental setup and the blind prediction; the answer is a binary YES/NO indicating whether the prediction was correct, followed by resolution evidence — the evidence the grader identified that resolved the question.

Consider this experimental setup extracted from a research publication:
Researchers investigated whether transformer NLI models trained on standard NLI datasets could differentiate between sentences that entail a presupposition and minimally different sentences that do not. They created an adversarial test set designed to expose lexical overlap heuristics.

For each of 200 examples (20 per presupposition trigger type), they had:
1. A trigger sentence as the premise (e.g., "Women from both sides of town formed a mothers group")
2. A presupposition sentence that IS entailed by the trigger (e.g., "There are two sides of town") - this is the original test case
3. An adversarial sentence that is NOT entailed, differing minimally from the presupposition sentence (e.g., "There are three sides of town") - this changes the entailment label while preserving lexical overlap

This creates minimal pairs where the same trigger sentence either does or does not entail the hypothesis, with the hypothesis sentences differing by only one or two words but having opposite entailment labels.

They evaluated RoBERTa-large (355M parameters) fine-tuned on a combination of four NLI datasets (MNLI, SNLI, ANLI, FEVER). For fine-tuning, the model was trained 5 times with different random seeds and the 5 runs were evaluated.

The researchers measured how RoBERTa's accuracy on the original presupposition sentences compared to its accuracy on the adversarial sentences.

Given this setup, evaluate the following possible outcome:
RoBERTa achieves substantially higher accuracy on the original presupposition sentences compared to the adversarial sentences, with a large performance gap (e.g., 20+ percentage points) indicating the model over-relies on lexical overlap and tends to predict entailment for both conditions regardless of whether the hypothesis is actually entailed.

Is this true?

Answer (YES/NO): NO